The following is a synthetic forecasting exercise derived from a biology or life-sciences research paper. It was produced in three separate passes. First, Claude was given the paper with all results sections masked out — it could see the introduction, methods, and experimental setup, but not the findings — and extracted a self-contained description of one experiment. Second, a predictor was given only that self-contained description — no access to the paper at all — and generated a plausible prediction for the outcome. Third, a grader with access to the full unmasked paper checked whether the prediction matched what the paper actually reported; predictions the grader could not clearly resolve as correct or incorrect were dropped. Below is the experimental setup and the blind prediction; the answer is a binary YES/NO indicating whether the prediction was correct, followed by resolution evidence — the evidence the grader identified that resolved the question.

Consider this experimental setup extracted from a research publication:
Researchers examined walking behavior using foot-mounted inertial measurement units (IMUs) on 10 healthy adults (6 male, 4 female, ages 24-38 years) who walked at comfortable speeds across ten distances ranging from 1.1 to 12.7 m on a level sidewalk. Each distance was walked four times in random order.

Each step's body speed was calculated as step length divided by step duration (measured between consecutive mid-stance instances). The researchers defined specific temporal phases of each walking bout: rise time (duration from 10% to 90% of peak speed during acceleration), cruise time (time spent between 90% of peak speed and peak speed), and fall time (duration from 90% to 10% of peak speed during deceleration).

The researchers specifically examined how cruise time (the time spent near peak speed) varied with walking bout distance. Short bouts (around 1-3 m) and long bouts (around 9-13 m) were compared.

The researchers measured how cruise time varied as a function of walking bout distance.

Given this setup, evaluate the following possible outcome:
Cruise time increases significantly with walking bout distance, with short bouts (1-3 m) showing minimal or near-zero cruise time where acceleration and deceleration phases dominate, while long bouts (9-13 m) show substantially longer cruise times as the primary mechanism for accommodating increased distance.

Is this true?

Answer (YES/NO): YES